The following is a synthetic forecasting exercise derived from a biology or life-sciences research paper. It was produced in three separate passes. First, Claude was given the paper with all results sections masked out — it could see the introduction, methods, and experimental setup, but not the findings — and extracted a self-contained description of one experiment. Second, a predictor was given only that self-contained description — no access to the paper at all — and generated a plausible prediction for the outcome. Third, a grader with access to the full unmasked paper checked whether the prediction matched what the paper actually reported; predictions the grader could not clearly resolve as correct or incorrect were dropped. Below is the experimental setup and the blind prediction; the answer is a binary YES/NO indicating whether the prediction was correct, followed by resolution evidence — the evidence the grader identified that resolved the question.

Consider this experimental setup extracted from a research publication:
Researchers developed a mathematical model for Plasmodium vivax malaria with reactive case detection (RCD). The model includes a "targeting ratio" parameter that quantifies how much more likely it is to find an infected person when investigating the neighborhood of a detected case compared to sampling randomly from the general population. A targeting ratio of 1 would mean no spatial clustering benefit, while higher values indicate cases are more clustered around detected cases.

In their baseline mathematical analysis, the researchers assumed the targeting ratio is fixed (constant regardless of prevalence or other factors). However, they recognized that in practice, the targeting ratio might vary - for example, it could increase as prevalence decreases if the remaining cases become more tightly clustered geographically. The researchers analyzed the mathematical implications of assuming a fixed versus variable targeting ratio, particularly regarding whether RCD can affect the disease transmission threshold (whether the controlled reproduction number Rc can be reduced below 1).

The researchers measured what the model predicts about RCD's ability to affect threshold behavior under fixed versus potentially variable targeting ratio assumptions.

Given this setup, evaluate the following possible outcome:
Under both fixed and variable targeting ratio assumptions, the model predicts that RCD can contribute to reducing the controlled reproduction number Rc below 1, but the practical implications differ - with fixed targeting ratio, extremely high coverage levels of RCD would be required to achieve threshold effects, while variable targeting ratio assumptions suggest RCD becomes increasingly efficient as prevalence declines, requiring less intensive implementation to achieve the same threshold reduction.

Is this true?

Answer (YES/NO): NO